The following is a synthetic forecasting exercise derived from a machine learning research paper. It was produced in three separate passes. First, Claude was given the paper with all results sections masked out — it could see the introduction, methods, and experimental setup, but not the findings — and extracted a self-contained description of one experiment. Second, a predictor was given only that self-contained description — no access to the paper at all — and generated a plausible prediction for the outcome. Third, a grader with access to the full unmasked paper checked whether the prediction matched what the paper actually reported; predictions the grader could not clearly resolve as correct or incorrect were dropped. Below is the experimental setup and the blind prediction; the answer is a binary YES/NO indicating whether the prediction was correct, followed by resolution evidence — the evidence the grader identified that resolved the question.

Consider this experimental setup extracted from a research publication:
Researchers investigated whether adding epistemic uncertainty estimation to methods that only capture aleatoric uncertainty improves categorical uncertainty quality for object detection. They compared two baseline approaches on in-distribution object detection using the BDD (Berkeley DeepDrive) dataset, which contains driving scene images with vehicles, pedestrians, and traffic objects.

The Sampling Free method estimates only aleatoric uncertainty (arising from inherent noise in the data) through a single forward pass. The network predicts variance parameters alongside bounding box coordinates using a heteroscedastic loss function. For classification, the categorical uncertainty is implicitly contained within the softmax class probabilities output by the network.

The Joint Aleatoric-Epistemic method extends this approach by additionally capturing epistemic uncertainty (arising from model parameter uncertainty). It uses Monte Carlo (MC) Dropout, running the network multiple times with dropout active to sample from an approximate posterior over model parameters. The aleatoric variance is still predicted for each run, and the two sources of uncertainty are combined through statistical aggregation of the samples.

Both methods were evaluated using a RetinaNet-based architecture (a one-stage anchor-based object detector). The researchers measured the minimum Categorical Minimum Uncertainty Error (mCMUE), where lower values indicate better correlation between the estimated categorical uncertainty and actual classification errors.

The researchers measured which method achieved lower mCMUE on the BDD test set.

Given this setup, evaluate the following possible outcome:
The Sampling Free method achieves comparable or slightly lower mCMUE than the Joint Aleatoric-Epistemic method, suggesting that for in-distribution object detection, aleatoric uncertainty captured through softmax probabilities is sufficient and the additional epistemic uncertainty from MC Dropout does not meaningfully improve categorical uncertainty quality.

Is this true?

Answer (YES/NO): NO